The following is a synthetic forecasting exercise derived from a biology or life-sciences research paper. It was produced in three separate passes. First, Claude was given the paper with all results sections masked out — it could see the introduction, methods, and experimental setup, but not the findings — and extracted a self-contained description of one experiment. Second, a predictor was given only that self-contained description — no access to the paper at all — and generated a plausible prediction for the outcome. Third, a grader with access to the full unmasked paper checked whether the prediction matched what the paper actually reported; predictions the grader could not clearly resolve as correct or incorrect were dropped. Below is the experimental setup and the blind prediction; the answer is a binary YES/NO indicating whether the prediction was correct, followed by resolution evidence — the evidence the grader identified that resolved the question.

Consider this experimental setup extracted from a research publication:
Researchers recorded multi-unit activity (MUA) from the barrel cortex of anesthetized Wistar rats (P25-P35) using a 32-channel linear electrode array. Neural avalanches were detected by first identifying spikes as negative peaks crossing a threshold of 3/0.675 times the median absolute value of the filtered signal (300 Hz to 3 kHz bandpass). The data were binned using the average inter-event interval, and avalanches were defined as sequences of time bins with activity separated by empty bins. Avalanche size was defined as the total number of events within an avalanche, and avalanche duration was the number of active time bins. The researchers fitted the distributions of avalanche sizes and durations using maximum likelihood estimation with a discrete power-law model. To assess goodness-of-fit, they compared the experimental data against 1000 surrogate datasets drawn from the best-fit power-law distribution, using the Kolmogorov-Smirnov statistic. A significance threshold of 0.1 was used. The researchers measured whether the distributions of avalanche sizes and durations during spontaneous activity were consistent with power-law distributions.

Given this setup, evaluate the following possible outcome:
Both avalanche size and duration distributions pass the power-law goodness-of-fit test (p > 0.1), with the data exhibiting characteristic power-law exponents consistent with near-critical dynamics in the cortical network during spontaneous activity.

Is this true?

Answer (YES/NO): YES